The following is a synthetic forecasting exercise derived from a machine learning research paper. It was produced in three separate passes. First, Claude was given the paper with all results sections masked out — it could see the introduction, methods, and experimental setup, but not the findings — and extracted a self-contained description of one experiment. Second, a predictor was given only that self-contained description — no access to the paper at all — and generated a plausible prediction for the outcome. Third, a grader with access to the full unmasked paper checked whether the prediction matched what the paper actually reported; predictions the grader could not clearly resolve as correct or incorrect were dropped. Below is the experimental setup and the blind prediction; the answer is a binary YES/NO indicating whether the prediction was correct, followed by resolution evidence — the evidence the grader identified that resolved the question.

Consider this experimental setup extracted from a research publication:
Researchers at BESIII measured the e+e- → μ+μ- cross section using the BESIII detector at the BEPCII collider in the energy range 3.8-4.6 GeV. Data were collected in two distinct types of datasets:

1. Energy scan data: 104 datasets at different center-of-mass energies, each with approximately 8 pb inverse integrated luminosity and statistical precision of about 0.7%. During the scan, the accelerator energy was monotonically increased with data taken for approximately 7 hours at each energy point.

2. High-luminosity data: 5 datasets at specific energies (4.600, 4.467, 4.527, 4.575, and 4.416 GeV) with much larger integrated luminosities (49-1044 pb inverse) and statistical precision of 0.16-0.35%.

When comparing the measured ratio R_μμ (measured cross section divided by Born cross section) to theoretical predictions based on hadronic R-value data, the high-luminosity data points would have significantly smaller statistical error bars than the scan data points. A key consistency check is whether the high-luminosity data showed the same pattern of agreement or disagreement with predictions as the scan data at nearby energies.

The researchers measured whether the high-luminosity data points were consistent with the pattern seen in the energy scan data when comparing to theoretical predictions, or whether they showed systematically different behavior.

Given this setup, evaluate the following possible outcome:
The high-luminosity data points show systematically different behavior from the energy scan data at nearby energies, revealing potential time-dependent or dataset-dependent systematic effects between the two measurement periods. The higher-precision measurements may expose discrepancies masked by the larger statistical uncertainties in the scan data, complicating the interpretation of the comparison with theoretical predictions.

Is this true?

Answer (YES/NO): NO